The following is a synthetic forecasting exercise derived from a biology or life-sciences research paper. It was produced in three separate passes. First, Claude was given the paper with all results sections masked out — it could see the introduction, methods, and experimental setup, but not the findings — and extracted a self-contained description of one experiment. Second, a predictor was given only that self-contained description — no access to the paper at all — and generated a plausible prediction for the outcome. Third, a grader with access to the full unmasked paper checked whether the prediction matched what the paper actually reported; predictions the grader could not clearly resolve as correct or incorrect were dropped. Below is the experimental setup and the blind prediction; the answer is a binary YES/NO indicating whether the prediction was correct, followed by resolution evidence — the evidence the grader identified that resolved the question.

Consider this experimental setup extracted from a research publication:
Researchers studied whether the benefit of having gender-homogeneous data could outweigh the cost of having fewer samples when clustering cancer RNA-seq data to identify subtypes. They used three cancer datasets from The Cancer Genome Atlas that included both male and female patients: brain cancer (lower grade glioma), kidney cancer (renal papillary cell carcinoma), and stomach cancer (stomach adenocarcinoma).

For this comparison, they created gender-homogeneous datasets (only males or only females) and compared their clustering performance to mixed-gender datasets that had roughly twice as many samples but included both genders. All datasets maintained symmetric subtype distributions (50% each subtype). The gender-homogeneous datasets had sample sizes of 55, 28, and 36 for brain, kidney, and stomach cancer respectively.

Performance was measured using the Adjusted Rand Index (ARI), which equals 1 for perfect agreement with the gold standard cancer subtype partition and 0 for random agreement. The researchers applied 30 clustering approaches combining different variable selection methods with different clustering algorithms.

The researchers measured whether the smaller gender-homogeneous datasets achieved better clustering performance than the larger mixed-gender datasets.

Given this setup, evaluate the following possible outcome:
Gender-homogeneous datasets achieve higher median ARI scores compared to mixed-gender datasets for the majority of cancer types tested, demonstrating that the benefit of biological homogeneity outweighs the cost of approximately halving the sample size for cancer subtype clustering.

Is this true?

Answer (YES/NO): YES